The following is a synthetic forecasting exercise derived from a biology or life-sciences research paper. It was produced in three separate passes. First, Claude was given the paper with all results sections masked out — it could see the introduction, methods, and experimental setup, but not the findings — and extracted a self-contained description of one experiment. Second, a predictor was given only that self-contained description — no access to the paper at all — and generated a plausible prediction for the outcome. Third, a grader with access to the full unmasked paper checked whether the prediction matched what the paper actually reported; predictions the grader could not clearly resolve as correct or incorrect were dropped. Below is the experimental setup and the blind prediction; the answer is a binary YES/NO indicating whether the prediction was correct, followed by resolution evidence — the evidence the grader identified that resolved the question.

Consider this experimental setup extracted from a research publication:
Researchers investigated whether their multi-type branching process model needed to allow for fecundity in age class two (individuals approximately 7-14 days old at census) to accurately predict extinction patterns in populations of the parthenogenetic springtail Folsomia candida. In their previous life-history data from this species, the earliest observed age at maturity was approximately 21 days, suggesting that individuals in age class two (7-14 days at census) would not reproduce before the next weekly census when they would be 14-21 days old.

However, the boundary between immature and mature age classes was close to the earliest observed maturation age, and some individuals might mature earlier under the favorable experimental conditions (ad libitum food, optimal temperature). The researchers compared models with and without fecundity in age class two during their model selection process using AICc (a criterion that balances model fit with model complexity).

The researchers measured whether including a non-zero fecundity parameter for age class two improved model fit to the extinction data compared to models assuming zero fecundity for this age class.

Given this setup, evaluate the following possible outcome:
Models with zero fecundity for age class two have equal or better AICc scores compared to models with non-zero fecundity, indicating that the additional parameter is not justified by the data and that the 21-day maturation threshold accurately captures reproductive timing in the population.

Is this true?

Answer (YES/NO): NO